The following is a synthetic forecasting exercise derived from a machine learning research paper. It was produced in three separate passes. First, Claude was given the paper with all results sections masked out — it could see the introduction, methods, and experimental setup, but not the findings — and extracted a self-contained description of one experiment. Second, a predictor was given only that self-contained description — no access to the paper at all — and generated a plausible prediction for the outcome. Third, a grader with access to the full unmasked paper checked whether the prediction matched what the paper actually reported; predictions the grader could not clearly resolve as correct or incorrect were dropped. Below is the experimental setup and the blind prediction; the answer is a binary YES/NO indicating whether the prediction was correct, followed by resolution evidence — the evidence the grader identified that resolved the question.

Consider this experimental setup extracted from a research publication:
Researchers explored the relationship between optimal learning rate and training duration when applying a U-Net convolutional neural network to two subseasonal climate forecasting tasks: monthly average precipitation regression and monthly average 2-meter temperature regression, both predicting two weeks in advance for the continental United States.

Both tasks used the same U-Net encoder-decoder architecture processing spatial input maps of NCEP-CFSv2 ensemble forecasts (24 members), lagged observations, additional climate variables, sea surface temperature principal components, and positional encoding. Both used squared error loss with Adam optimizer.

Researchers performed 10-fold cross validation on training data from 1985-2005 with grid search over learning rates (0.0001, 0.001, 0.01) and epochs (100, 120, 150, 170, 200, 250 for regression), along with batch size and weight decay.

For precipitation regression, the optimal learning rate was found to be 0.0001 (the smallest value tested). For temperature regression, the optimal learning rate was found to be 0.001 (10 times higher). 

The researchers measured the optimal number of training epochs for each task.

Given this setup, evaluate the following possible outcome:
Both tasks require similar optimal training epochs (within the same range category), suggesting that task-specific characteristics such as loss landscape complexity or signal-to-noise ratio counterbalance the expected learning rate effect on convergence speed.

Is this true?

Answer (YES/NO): NO